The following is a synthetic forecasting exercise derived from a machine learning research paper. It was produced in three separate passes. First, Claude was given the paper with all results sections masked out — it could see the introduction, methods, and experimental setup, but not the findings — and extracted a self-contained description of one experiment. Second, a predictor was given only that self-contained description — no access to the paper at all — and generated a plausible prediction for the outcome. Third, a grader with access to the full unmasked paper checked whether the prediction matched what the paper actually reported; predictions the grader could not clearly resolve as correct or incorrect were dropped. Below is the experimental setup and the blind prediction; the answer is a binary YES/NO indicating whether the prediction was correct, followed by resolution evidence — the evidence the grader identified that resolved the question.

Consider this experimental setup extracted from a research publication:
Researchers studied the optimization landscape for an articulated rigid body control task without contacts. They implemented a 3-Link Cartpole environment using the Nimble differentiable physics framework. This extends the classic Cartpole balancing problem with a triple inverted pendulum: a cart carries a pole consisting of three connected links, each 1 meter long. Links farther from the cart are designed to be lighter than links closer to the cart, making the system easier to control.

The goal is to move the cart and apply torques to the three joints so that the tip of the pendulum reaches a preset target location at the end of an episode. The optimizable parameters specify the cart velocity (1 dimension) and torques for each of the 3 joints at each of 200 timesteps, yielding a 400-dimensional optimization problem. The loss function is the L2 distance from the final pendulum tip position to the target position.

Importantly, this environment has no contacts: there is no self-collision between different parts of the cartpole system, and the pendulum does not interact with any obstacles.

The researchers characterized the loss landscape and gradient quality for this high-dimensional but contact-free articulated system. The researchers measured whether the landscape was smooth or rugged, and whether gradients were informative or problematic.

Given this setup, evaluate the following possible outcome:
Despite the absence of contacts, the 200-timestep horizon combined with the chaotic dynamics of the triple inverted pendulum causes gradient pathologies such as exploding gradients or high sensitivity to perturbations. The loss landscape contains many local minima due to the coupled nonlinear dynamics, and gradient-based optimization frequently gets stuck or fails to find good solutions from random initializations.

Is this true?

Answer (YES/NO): NO